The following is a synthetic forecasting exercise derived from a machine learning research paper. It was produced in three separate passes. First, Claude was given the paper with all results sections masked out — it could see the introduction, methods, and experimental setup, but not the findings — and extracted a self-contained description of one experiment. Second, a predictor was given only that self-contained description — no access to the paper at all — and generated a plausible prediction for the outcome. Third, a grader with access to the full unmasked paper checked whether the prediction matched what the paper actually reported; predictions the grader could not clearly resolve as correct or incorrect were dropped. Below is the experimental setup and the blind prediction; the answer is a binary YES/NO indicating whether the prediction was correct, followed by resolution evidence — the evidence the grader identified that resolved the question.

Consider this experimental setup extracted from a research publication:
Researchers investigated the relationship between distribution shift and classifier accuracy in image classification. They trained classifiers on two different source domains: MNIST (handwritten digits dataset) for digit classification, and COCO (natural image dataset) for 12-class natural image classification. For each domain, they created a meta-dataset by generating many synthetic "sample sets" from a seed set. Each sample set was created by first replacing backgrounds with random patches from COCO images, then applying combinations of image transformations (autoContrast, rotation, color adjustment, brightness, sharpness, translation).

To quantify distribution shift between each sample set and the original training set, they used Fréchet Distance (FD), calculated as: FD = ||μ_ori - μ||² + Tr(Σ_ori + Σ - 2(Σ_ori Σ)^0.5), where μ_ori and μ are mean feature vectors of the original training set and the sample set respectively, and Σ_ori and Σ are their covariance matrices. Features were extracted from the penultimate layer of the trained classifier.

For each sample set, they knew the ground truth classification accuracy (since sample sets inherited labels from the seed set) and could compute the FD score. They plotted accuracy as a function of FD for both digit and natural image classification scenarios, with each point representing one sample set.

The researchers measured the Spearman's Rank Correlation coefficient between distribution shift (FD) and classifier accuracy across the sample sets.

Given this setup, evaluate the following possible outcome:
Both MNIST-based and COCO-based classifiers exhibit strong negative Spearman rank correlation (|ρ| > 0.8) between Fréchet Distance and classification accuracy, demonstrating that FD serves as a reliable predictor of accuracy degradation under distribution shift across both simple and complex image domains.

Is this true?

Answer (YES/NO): YES